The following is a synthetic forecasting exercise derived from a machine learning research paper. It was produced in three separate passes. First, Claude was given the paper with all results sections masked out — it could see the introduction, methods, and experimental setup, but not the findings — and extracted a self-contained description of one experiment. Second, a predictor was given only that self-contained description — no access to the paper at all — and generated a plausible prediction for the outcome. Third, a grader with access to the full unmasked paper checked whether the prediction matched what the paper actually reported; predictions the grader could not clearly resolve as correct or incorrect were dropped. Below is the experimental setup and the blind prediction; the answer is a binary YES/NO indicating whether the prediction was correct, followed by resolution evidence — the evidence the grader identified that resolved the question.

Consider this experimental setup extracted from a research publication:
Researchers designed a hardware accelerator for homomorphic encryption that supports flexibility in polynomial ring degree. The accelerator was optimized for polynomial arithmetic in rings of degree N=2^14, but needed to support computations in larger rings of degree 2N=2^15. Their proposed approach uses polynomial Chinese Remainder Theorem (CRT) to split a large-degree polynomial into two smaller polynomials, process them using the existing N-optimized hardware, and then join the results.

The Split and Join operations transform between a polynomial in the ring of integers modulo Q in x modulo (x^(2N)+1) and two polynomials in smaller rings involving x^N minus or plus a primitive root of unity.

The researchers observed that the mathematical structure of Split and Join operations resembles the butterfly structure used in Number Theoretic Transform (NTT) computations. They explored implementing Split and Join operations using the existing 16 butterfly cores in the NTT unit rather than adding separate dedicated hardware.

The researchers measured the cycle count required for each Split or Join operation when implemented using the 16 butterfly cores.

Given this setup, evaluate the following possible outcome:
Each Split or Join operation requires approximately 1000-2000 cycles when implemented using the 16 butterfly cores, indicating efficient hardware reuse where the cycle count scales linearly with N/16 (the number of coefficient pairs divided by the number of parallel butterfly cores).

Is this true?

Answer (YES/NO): YES